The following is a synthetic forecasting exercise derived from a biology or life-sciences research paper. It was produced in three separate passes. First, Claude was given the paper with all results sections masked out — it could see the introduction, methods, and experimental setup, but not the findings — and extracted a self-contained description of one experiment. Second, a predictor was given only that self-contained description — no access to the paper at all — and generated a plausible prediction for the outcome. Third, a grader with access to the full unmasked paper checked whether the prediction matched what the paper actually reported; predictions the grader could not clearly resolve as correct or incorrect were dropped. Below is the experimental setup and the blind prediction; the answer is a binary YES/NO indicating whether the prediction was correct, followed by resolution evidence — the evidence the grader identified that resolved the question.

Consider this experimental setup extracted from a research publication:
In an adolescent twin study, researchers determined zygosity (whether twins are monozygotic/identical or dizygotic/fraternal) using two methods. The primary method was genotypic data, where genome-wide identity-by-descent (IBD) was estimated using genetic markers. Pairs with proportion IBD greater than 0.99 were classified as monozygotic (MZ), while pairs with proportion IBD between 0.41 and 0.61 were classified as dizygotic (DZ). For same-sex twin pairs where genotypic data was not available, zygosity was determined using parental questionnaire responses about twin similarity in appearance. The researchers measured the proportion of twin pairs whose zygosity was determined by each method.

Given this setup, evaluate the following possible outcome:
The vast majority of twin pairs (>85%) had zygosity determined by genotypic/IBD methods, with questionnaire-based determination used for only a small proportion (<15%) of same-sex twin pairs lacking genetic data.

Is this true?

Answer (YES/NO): YES